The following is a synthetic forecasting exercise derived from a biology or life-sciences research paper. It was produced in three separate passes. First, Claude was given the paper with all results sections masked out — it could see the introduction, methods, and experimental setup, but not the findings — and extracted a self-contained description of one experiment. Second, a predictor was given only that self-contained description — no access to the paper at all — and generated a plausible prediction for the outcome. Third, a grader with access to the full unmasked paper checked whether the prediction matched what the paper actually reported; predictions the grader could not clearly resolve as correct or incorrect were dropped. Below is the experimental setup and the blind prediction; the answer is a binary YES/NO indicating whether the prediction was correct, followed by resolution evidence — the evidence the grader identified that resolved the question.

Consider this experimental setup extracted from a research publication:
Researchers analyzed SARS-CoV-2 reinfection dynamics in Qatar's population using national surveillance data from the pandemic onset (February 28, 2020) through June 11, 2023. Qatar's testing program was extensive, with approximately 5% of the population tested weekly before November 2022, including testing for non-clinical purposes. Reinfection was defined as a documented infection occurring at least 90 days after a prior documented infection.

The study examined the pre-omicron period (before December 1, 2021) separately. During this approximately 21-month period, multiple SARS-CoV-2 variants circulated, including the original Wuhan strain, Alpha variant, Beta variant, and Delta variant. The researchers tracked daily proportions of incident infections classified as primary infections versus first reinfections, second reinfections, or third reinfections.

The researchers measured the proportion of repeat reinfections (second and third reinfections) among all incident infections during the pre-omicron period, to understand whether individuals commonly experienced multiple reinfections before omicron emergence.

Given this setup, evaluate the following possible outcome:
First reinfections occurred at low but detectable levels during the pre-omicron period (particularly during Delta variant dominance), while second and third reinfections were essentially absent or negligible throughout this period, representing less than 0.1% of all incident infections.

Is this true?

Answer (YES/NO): YES